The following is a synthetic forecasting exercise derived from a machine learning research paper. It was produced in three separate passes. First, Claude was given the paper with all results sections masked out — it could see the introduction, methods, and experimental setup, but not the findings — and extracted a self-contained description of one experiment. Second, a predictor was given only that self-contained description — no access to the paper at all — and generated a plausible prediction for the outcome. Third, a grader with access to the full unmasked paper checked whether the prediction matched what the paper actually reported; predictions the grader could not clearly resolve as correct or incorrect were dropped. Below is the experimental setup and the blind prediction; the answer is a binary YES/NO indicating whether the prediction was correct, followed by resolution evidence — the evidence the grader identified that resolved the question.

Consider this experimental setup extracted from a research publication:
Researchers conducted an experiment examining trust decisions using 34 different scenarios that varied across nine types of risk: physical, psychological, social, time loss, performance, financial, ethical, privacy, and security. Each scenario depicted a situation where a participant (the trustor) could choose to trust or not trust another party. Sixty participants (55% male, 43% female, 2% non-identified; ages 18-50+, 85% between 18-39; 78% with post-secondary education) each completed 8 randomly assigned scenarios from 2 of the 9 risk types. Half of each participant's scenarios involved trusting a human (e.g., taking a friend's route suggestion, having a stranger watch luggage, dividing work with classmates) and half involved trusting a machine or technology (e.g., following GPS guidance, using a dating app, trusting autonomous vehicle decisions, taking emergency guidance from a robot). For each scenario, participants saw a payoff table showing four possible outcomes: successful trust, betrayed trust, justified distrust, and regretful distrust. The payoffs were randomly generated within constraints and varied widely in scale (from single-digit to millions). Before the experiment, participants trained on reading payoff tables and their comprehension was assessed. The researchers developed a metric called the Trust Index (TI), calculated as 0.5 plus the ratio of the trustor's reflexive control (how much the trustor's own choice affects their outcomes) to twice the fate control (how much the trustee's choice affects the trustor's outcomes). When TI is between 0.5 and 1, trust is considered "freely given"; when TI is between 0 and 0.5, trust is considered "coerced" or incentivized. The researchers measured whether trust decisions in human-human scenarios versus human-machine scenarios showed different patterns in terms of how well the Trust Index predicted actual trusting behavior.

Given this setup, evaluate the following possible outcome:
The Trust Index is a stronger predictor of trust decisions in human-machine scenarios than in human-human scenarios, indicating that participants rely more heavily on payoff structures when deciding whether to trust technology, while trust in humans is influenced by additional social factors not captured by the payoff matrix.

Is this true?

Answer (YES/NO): NO